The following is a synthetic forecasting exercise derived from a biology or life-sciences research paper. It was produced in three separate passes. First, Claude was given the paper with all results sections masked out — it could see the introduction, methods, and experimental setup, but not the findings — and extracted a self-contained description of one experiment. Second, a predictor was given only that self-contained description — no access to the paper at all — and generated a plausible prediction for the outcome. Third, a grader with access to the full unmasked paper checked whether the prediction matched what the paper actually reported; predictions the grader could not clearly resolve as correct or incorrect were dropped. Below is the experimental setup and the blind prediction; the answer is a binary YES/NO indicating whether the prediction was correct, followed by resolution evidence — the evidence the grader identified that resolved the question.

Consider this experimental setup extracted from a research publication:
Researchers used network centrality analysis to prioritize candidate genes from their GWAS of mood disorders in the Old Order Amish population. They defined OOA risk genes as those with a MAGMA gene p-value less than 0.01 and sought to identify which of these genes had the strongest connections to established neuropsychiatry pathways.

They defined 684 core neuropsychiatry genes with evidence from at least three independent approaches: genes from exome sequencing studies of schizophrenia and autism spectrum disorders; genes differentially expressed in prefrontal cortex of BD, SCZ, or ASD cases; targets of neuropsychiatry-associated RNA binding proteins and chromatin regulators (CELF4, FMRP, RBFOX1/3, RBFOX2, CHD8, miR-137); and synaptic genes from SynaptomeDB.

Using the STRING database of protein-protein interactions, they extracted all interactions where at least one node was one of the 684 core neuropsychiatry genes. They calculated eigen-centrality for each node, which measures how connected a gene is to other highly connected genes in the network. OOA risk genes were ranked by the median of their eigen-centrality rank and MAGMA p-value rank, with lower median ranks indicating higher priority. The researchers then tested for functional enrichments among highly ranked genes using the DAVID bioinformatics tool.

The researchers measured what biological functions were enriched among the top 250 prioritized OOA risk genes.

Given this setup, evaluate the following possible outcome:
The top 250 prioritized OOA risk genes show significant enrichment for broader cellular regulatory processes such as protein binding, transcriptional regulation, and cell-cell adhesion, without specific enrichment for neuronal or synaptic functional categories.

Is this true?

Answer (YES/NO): NO